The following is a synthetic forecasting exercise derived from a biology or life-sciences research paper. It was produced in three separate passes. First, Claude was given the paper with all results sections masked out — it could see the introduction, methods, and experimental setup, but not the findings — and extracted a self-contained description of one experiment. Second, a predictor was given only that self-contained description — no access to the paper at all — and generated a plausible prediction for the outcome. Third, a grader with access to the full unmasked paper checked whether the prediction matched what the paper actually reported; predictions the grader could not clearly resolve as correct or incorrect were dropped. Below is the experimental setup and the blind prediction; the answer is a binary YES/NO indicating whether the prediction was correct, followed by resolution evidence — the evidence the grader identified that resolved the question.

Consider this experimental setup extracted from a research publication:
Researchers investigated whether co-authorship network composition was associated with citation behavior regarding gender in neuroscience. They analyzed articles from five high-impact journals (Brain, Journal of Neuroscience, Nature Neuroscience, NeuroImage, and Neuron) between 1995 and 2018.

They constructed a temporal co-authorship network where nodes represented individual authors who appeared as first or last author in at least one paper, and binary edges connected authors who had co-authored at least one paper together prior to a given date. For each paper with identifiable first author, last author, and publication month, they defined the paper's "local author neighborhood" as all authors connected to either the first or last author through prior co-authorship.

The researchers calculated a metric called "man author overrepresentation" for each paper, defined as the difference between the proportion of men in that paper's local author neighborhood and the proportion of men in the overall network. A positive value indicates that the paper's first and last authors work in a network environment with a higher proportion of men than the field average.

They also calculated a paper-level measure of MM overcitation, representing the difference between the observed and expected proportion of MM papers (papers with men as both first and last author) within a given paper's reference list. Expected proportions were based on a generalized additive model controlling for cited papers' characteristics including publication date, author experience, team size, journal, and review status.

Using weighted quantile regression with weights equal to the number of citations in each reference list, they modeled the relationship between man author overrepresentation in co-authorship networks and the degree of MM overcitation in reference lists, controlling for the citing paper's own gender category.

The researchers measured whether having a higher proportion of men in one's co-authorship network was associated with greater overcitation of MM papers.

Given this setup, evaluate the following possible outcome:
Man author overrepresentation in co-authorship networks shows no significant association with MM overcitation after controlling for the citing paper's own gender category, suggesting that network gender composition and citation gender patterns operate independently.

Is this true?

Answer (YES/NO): NO